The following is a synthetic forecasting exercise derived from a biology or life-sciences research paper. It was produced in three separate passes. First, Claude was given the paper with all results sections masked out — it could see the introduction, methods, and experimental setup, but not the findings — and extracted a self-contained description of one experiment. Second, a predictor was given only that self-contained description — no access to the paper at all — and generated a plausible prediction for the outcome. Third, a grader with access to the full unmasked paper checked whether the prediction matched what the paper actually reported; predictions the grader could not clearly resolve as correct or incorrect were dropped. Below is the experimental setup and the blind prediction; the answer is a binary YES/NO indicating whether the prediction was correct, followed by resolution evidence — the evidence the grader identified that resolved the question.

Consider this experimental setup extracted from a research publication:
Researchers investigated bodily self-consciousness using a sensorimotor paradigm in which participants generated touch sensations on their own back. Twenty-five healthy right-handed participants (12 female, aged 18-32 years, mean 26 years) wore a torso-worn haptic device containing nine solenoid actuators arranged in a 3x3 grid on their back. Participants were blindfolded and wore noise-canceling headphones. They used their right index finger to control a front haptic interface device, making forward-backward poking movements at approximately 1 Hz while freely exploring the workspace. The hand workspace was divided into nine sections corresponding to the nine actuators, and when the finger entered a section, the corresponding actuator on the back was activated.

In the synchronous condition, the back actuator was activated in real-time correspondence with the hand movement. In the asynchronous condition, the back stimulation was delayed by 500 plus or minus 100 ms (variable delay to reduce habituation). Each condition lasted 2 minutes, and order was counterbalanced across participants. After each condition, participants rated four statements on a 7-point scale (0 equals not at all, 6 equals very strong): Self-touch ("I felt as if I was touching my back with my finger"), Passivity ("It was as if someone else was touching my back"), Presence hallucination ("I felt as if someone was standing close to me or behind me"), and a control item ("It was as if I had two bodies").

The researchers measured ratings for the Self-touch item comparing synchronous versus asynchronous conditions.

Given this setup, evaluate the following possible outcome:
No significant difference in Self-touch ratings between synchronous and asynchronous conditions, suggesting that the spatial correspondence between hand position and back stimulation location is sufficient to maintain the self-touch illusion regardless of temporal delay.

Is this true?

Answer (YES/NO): NO